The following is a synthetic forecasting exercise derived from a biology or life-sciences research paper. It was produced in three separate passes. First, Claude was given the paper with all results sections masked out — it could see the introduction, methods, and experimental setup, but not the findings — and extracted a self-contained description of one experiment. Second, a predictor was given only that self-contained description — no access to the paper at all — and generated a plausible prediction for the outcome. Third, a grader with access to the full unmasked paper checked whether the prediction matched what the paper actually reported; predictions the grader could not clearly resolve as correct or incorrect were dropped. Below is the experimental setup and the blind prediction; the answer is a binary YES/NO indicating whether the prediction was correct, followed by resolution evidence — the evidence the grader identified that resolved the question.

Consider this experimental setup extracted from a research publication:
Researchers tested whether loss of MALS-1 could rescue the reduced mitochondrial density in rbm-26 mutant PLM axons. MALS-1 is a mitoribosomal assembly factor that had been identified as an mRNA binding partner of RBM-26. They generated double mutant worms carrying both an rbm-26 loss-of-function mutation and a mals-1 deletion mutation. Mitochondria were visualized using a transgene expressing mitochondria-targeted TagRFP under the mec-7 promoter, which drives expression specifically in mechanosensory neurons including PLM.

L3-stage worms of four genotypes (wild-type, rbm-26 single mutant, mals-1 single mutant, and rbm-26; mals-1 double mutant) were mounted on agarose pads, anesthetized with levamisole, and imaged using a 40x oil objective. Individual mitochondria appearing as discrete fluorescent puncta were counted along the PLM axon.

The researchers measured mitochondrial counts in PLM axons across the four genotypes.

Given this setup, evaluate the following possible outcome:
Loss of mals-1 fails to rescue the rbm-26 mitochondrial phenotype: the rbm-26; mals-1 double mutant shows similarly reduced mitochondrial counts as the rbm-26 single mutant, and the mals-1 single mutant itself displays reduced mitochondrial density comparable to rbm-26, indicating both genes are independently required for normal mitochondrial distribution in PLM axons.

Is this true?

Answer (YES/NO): NO